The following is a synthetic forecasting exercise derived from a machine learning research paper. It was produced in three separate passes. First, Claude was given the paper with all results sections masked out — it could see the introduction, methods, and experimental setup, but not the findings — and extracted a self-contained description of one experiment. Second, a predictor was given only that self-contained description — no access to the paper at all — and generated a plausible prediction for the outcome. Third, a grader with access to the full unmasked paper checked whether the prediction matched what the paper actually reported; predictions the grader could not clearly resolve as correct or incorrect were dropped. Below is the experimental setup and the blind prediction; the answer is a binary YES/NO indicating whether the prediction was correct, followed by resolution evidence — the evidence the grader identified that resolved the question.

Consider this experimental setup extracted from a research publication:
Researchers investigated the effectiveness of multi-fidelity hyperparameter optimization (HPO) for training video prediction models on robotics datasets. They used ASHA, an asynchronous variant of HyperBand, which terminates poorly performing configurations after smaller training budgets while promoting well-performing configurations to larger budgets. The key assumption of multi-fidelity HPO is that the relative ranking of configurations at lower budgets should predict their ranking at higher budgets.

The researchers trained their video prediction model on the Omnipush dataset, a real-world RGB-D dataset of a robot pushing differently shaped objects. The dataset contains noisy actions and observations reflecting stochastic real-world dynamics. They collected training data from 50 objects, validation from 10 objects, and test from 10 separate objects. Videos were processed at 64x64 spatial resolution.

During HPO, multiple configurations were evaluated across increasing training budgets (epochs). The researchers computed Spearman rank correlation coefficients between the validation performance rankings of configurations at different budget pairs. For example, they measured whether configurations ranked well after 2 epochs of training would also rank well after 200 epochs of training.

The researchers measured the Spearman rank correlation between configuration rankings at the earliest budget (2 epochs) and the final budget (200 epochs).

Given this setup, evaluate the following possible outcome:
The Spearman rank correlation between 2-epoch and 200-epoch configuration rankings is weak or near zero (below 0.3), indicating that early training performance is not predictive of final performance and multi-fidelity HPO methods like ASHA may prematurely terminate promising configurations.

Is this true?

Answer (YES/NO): NO